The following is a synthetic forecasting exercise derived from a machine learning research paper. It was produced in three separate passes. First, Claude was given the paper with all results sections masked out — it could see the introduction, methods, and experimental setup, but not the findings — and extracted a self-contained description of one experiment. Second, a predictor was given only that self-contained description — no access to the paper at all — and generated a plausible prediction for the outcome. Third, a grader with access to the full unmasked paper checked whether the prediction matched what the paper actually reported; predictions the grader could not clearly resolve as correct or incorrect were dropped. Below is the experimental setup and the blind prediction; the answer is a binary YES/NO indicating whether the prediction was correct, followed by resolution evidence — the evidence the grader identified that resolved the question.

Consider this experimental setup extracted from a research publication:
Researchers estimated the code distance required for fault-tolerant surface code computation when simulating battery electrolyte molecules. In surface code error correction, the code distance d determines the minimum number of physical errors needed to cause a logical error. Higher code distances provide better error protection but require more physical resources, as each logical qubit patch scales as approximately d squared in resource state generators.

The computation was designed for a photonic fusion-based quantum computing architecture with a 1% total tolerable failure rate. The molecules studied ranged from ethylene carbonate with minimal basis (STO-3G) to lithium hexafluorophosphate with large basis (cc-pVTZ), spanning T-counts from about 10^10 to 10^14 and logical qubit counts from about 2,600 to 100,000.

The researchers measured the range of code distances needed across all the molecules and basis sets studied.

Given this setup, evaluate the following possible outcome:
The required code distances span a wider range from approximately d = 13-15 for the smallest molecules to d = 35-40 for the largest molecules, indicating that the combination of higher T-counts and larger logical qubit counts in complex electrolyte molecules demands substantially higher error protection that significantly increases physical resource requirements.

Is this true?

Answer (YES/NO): NO